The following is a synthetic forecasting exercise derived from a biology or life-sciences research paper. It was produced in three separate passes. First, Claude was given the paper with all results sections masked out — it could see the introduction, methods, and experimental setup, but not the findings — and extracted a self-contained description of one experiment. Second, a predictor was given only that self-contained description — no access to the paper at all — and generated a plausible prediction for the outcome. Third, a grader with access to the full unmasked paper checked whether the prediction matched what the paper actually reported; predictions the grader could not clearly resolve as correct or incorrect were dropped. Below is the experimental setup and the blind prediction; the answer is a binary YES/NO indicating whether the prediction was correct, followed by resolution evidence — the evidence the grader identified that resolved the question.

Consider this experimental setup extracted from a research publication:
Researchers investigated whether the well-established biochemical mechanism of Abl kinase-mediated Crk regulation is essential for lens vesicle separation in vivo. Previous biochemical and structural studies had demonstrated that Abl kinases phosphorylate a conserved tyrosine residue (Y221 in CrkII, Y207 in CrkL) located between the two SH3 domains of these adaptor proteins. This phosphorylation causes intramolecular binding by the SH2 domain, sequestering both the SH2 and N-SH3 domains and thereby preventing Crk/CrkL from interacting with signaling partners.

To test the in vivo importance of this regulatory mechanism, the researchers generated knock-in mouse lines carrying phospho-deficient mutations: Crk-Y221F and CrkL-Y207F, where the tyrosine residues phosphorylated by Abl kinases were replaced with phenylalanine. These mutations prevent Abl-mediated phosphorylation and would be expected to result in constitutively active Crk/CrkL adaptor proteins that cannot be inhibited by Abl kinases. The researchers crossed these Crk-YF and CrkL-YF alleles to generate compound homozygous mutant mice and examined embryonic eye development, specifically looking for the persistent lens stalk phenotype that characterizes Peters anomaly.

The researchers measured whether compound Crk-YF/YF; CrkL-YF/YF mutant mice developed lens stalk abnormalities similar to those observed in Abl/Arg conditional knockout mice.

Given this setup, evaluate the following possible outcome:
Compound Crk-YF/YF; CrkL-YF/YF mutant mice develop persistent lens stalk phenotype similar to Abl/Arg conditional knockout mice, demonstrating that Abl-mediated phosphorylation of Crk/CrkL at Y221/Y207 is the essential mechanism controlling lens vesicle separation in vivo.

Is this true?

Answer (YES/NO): NO